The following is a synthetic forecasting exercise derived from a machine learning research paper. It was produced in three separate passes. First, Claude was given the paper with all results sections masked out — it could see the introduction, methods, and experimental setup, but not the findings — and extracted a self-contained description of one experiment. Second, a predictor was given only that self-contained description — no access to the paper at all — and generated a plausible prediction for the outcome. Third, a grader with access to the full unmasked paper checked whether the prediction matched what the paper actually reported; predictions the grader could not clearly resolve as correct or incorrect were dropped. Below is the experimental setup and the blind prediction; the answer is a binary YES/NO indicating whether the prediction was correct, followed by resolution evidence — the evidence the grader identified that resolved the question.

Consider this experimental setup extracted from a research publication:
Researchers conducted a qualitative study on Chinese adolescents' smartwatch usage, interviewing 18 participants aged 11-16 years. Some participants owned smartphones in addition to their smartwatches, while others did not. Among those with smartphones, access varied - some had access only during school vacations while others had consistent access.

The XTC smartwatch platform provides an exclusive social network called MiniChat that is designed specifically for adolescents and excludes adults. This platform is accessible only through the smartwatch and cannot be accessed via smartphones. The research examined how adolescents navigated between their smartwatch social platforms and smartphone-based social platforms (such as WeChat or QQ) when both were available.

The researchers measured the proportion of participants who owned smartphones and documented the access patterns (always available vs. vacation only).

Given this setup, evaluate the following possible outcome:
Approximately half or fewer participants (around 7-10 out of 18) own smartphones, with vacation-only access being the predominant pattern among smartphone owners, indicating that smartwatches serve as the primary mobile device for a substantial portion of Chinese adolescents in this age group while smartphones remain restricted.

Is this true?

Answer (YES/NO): NO